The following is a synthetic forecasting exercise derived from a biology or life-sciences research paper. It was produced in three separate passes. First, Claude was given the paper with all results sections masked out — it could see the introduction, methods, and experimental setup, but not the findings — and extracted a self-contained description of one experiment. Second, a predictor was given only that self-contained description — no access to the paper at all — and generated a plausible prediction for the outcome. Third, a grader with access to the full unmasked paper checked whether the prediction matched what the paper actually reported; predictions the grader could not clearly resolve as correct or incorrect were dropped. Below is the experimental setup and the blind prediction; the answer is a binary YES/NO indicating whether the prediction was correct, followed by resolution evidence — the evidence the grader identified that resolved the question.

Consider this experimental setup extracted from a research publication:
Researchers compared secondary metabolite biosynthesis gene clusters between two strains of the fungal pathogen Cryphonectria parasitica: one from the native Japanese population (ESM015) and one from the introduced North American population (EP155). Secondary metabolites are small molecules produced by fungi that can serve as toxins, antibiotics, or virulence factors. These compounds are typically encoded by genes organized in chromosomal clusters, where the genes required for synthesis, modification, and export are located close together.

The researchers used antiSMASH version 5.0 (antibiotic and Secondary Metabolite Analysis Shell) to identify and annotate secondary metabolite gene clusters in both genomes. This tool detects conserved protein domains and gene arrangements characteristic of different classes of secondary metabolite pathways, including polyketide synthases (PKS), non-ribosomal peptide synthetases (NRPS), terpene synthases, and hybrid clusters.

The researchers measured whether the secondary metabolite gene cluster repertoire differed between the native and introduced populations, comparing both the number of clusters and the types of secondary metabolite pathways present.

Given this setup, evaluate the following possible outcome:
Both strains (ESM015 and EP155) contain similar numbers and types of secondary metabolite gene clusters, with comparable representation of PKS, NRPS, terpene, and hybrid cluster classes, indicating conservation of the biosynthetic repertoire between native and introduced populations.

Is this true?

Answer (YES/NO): YES